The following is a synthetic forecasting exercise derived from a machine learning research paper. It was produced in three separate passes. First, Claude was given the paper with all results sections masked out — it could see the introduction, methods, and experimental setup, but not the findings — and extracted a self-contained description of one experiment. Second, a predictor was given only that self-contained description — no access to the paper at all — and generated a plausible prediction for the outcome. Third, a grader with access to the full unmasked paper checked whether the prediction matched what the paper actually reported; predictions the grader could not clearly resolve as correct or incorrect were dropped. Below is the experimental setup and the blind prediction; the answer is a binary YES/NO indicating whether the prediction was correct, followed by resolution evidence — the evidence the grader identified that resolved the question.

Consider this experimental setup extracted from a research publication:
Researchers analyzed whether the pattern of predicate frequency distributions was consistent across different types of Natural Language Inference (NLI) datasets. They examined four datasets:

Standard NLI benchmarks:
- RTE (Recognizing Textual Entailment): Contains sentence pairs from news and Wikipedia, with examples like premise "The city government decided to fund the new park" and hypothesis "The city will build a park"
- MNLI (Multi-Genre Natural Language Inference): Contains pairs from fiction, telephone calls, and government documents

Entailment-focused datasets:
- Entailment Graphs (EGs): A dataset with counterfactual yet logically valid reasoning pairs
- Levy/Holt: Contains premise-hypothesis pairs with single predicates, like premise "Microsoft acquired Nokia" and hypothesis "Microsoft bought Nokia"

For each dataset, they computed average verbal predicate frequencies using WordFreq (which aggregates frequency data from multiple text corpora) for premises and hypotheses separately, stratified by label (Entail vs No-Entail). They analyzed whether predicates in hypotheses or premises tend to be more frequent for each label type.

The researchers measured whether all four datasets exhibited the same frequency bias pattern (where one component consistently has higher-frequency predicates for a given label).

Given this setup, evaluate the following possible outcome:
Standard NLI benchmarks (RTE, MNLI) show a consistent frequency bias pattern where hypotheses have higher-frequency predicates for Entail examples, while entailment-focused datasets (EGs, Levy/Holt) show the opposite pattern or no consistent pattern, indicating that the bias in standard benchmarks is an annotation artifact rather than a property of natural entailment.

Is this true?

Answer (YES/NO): NO